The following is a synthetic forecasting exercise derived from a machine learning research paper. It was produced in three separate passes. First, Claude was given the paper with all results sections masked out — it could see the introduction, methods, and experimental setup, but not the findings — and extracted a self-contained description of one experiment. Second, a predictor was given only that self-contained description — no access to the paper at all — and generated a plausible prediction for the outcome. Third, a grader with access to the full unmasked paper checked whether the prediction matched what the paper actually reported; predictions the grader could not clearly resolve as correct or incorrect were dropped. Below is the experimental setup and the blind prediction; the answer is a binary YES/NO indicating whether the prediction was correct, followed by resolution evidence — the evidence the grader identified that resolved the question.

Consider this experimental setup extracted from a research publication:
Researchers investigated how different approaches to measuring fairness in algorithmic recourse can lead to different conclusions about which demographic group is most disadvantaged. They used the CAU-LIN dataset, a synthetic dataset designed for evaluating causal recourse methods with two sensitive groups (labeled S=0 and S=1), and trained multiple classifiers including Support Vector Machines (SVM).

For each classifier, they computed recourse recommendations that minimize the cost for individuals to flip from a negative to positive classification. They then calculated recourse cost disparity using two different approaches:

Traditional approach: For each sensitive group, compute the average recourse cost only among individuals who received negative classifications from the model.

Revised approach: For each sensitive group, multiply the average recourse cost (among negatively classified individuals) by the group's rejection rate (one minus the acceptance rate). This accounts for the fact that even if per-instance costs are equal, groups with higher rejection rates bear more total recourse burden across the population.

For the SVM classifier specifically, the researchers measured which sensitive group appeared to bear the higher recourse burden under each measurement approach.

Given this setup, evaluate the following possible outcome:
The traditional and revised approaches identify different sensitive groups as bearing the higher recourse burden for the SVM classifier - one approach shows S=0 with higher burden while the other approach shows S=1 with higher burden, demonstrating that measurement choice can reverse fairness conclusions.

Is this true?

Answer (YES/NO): YES